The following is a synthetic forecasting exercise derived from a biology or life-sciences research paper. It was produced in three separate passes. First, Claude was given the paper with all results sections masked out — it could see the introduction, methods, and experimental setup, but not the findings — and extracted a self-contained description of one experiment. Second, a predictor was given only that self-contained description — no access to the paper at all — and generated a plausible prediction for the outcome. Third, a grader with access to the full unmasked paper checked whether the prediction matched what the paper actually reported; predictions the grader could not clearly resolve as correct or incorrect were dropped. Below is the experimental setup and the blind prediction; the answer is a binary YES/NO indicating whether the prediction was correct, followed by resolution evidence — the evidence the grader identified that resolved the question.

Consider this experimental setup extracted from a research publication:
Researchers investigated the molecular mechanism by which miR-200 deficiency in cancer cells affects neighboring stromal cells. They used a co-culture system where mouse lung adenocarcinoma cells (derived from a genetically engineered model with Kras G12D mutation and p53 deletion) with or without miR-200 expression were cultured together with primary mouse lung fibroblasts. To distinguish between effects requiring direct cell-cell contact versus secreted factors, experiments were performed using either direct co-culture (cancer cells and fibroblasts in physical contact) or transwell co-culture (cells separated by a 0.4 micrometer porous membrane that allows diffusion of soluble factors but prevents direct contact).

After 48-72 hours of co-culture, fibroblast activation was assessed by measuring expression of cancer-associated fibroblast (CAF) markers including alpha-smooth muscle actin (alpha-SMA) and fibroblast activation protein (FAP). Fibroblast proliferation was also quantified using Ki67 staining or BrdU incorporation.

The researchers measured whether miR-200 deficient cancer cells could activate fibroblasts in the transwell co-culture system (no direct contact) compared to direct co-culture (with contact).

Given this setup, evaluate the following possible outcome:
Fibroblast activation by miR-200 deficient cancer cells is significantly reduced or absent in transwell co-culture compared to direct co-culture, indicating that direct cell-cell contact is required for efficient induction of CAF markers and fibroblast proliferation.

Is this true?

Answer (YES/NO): YES